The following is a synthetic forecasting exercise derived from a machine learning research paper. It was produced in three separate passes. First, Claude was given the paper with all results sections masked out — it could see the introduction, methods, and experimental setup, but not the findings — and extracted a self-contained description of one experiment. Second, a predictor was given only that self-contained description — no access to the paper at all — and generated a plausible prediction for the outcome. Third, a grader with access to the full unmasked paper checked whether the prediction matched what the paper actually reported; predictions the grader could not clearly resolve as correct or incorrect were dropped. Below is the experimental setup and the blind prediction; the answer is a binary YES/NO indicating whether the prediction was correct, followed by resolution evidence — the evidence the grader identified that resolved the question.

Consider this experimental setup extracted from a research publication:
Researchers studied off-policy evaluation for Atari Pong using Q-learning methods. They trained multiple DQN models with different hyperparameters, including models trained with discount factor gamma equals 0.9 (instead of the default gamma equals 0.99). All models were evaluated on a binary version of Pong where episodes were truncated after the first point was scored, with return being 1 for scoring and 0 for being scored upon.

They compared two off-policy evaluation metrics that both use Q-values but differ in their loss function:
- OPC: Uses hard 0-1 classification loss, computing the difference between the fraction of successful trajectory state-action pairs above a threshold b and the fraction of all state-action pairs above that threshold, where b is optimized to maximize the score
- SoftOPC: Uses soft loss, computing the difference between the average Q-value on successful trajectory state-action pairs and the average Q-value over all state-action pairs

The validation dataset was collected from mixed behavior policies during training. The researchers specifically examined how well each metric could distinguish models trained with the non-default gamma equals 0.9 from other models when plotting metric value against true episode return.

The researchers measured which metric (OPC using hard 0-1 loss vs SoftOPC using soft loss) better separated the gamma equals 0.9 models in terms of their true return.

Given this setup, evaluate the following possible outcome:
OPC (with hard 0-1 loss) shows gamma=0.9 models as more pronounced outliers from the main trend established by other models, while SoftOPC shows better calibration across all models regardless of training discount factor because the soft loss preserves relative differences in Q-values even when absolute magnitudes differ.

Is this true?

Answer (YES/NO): NO